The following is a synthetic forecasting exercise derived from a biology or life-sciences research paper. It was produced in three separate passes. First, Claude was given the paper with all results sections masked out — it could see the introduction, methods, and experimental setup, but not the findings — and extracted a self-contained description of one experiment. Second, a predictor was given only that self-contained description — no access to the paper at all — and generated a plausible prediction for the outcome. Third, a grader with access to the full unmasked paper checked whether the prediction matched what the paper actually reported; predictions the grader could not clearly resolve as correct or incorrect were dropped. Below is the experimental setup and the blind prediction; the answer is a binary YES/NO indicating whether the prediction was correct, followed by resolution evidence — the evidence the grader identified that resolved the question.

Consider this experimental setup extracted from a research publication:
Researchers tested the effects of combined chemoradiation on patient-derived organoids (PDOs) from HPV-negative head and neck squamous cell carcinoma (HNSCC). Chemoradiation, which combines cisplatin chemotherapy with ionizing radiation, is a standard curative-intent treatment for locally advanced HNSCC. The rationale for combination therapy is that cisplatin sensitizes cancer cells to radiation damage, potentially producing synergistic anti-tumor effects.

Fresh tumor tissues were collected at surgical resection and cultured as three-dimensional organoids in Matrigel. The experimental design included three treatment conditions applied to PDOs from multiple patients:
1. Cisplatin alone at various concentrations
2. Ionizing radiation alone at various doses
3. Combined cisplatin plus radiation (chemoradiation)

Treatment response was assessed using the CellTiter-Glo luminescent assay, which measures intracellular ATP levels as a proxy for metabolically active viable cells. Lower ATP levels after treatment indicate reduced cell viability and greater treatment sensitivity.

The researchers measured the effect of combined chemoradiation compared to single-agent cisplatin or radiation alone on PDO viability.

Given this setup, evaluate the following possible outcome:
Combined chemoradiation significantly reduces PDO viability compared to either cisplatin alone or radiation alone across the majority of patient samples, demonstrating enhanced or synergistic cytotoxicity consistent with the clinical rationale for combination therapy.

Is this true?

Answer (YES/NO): NO